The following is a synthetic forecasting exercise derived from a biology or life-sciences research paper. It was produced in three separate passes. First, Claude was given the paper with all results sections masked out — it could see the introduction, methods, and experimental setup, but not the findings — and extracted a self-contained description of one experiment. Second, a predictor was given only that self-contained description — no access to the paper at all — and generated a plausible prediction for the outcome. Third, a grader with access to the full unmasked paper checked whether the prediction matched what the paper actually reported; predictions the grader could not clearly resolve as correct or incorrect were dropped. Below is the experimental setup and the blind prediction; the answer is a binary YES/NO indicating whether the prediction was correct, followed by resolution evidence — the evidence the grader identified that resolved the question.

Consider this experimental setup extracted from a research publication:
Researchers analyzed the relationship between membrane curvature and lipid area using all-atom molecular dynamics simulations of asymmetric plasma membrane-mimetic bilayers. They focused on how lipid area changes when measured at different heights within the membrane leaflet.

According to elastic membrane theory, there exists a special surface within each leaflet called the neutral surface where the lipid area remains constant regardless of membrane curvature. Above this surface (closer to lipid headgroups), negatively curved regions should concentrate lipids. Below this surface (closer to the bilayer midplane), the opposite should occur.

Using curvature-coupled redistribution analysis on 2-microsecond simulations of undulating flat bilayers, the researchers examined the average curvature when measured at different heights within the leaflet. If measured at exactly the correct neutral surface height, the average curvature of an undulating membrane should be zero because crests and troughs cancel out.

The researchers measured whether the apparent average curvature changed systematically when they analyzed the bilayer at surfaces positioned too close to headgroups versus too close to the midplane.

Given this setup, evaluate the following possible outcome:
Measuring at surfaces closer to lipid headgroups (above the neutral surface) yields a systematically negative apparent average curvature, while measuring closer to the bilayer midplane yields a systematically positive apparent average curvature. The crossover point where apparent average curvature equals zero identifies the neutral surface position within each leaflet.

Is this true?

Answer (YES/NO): YES